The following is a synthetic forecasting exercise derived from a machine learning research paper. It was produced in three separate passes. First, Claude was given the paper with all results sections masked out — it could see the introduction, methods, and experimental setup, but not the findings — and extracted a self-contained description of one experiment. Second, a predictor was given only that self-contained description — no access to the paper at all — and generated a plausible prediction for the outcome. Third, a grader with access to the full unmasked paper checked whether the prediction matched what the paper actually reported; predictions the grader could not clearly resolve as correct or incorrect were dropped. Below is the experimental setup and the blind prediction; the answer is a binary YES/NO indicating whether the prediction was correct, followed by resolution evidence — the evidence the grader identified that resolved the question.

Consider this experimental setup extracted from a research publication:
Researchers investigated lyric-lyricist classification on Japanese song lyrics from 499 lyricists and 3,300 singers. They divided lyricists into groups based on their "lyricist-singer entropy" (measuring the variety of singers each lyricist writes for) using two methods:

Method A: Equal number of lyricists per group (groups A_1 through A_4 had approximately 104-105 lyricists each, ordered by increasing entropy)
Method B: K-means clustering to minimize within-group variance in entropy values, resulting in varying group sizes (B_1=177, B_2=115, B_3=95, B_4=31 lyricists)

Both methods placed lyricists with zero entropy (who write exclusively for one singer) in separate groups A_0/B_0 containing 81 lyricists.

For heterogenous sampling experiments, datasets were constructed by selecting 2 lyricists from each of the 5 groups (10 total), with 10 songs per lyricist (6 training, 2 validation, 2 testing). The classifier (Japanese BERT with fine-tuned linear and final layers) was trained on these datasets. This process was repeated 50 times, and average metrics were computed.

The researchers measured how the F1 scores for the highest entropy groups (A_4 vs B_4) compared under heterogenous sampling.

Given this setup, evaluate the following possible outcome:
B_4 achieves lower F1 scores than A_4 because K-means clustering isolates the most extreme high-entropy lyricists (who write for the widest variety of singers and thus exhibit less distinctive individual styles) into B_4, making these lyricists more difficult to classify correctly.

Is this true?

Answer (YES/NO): YES